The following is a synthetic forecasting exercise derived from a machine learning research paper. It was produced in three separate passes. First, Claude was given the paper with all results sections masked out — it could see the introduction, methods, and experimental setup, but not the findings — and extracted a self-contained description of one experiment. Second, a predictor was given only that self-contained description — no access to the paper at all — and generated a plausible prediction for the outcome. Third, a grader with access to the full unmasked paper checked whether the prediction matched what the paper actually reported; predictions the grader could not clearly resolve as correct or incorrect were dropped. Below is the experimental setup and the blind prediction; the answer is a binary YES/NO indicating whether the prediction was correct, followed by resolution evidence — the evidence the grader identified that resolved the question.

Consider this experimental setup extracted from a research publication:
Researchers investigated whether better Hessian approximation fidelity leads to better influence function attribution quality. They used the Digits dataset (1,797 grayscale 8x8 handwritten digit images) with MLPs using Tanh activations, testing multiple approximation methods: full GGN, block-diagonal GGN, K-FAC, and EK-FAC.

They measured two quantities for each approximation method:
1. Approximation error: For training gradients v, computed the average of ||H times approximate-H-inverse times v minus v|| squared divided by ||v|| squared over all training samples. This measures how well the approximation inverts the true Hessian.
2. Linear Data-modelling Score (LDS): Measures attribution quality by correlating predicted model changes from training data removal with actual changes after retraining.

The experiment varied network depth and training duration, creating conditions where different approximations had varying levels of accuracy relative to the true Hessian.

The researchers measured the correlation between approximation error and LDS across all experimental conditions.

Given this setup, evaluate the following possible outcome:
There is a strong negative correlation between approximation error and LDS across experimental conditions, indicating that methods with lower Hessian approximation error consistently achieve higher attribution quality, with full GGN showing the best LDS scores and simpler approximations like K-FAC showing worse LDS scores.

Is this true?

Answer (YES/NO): YES